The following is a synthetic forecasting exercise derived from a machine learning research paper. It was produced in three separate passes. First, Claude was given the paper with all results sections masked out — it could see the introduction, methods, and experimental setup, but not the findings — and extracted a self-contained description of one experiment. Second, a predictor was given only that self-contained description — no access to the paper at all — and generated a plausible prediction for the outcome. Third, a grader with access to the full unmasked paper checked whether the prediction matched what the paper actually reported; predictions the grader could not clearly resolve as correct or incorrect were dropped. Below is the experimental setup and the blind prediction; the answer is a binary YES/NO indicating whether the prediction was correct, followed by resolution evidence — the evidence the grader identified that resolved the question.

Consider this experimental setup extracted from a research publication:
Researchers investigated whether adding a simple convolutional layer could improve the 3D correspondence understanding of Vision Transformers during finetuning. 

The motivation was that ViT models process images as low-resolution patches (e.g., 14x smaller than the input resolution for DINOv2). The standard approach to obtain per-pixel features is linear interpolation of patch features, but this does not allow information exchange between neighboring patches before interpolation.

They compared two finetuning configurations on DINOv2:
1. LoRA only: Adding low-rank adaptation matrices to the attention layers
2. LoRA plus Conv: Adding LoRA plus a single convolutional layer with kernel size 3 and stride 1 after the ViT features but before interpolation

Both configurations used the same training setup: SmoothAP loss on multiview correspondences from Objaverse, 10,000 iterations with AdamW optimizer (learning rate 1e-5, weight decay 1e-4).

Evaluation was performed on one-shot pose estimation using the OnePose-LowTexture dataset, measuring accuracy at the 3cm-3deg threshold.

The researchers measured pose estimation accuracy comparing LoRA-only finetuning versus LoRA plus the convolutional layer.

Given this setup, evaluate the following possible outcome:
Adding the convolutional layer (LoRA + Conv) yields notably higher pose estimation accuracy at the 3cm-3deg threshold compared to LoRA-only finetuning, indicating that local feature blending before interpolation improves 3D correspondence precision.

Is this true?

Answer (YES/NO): YES